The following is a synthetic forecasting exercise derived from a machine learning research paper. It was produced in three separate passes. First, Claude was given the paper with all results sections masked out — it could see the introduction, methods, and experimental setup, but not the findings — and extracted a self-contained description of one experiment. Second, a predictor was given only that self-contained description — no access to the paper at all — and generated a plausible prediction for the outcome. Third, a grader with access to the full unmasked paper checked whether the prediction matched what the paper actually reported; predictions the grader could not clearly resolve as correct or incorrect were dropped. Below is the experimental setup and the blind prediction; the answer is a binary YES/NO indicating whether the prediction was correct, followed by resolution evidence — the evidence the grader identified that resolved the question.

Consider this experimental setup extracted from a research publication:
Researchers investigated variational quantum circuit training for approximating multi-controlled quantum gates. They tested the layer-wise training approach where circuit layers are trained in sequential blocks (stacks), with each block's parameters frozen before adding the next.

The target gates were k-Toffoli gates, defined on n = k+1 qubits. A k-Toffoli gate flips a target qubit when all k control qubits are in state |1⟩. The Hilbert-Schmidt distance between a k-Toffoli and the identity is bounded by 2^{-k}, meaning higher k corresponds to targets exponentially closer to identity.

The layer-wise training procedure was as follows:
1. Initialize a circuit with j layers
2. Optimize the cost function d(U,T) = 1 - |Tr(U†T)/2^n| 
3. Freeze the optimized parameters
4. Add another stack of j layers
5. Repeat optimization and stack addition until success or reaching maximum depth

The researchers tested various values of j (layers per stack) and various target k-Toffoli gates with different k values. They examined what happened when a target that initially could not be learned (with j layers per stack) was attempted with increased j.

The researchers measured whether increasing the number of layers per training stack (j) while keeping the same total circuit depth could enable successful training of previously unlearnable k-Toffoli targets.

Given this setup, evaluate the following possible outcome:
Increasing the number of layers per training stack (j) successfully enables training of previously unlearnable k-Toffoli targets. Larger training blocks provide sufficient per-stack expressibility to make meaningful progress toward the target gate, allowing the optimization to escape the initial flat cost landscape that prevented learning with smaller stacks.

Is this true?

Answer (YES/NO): YES